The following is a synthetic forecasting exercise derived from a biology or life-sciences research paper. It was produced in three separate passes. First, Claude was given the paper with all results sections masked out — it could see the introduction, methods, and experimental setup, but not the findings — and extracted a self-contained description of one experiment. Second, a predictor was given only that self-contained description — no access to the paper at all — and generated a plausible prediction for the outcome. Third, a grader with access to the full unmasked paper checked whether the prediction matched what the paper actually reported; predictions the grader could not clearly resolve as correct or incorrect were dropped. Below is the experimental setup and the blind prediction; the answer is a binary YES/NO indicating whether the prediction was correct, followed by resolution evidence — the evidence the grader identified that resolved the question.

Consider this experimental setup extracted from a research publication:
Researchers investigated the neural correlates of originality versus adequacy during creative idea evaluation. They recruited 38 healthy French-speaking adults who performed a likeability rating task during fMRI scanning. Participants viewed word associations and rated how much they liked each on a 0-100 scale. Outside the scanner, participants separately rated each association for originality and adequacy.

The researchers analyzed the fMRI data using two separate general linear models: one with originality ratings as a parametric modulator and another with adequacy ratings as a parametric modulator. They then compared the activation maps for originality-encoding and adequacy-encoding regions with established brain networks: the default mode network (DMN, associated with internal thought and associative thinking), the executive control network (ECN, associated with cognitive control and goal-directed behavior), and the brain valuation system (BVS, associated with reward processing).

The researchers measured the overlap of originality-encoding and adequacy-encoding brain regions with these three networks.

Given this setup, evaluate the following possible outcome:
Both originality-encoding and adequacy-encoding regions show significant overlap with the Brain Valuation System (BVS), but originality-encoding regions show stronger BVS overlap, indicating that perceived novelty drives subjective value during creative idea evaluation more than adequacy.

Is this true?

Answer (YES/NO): NO